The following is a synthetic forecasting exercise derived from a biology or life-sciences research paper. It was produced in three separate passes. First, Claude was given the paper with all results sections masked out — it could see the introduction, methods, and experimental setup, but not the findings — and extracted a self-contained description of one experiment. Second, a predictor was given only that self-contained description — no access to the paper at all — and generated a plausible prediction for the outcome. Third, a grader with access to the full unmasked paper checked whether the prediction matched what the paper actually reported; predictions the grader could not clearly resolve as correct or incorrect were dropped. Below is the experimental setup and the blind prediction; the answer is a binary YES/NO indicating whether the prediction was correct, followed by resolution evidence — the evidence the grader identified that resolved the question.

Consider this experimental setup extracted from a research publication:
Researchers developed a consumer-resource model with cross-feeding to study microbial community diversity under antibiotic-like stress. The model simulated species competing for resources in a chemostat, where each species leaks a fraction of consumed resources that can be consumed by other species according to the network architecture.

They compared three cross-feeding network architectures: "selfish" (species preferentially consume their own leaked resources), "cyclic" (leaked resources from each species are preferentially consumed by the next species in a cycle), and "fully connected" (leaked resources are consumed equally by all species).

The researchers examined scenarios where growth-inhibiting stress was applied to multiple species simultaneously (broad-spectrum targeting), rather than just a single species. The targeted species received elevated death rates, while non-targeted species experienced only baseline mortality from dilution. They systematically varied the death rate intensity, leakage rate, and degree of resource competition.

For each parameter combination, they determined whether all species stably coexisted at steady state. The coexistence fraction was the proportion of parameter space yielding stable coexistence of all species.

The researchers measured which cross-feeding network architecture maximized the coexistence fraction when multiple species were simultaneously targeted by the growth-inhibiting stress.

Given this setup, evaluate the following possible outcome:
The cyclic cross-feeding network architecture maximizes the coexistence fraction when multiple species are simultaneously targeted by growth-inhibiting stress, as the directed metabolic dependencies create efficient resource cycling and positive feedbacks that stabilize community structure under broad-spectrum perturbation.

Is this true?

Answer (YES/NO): NO